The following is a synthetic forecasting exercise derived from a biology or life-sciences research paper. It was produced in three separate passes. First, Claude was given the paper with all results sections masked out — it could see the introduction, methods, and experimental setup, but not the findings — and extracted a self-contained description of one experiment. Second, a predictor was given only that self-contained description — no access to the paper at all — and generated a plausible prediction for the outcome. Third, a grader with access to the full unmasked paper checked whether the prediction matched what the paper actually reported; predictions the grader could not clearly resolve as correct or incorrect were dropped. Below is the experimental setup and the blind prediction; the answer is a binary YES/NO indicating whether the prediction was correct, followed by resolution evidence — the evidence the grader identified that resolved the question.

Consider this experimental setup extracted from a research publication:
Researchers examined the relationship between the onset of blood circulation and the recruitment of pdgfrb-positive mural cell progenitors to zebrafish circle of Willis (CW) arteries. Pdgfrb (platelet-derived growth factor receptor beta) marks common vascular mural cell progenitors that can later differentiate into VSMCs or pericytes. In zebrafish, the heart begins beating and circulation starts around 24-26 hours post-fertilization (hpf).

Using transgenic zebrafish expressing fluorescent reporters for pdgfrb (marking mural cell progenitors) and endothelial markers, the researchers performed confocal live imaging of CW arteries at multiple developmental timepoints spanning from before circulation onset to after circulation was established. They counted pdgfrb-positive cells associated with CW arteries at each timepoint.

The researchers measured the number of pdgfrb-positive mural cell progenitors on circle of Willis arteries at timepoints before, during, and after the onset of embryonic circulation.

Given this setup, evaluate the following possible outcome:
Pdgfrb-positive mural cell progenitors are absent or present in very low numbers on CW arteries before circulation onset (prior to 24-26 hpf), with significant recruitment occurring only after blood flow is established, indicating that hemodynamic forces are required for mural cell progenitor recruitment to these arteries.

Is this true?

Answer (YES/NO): NO